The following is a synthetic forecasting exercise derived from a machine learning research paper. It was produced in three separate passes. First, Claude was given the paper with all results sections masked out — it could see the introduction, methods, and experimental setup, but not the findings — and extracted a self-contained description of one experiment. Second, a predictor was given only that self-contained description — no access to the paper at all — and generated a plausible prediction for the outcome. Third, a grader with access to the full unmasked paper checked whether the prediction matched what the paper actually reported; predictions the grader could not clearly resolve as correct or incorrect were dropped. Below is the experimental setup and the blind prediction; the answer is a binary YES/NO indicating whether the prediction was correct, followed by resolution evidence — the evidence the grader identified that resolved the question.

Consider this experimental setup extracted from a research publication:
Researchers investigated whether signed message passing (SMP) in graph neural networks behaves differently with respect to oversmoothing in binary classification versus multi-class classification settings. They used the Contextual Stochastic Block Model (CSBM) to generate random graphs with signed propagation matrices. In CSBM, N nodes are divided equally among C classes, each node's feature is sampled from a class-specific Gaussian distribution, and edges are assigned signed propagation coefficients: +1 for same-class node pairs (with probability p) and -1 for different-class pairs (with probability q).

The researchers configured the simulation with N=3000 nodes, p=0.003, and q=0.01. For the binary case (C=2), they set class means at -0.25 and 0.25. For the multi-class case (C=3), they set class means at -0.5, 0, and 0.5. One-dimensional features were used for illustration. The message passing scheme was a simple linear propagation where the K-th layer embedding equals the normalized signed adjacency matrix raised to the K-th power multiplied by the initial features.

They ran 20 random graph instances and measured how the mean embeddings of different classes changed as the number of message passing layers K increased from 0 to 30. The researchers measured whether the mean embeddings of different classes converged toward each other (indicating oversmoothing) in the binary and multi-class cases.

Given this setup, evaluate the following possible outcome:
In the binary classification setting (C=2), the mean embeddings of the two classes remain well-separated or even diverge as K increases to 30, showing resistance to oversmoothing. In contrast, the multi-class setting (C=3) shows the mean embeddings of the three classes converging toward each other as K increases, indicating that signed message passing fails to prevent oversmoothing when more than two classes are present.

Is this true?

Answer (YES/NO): YES